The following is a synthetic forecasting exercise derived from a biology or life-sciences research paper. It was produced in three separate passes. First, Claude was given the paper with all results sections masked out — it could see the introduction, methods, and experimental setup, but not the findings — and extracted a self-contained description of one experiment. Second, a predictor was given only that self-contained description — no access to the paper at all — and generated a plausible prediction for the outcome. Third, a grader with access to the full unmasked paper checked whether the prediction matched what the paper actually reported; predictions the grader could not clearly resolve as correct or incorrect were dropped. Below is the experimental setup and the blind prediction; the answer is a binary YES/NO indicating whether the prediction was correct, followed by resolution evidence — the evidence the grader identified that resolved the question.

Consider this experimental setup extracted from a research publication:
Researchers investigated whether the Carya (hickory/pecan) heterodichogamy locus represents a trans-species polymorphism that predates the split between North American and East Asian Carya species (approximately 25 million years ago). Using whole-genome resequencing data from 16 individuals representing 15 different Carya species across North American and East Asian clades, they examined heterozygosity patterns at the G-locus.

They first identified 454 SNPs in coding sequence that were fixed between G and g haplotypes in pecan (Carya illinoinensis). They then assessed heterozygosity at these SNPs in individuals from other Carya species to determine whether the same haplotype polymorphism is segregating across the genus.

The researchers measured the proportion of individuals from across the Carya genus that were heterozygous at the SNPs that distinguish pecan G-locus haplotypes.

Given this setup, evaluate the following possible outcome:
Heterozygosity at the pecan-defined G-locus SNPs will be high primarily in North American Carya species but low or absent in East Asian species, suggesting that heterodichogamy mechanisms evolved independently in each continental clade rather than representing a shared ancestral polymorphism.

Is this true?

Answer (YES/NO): NO